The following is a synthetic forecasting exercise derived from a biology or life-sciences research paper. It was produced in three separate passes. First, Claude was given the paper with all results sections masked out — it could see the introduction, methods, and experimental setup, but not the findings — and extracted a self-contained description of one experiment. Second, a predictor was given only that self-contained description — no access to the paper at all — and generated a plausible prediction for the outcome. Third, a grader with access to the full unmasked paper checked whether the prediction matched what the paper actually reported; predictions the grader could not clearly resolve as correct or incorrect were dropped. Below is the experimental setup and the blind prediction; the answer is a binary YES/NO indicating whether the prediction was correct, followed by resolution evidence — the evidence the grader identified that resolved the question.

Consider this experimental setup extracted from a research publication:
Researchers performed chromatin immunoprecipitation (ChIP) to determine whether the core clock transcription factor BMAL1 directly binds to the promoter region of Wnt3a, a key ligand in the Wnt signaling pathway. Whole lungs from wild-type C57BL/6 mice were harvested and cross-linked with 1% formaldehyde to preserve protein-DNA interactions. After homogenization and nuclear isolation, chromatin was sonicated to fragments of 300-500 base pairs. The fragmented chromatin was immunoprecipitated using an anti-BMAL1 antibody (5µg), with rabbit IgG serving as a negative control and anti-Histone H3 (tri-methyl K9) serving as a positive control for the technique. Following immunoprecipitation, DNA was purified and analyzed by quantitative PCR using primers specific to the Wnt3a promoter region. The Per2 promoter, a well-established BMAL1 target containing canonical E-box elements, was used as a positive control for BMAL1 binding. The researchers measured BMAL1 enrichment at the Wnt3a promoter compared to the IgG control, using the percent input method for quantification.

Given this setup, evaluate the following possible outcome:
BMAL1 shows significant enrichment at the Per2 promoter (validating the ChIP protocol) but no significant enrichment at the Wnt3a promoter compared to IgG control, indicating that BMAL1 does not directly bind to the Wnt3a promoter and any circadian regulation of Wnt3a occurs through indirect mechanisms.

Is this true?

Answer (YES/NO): NO